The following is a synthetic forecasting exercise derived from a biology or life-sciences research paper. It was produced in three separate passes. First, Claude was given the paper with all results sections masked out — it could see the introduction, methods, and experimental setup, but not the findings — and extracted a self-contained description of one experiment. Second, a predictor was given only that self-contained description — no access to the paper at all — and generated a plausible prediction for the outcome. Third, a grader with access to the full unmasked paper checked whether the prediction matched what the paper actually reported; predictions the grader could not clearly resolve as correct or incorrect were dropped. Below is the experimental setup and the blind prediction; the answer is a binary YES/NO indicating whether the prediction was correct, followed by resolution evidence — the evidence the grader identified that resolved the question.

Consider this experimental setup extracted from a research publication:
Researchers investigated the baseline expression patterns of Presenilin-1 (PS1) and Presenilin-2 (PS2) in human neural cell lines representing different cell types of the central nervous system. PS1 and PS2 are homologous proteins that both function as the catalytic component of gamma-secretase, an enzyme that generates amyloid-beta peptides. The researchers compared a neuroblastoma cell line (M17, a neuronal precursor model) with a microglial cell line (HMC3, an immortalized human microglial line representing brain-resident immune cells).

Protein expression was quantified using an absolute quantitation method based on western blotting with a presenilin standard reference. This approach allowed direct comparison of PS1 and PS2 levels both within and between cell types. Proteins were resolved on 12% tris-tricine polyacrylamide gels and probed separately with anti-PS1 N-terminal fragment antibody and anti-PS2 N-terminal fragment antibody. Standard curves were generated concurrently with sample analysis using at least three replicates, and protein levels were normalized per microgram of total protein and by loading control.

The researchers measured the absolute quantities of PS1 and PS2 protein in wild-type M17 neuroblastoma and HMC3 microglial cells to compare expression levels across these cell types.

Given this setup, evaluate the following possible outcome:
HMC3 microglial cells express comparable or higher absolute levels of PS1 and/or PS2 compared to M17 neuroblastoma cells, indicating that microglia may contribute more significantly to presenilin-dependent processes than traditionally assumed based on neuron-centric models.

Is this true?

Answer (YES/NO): YES